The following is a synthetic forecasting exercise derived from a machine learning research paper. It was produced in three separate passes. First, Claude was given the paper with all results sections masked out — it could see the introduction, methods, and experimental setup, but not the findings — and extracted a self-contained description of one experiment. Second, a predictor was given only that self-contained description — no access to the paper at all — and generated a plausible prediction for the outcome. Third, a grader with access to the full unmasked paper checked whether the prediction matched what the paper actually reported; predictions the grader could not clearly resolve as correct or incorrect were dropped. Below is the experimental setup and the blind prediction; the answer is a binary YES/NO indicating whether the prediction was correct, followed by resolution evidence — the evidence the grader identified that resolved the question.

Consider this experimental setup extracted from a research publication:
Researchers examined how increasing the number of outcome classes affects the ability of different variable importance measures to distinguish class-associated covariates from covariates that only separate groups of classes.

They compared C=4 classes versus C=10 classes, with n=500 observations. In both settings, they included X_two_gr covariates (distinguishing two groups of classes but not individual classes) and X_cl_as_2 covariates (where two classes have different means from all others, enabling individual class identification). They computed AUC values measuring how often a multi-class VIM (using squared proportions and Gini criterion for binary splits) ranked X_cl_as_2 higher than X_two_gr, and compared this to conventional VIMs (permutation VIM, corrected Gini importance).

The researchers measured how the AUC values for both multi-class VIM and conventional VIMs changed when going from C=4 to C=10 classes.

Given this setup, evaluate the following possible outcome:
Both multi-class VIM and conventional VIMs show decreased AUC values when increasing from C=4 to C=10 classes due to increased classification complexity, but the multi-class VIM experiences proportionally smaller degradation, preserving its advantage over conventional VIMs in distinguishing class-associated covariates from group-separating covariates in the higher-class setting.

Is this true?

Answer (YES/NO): NO